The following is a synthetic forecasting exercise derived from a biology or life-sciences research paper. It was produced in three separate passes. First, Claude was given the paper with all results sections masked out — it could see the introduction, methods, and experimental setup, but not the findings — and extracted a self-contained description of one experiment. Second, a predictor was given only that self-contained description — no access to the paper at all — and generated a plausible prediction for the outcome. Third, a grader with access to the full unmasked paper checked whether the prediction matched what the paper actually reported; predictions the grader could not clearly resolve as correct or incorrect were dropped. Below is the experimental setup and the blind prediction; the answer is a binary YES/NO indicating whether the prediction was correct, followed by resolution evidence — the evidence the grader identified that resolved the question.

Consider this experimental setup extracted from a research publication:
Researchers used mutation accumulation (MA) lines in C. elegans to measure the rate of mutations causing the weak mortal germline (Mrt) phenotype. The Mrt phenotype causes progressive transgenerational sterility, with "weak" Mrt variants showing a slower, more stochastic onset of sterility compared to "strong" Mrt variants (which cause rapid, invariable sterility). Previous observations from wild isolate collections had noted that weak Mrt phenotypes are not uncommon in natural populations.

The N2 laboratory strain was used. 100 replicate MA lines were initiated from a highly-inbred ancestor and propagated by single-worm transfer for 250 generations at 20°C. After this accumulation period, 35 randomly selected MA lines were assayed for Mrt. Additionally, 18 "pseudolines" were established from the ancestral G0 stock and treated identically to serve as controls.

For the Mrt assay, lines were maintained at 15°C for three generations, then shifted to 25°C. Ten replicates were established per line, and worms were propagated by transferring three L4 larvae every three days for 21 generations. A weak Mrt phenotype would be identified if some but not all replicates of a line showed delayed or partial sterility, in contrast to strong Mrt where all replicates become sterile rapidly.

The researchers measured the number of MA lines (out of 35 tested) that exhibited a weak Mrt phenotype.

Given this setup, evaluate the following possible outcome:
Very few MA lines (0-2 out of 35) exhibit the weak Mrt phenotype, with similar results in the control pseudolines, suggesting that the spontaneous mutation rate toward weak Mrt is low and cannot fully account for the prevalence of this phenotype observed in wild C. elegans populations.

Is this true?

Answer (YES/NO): YES